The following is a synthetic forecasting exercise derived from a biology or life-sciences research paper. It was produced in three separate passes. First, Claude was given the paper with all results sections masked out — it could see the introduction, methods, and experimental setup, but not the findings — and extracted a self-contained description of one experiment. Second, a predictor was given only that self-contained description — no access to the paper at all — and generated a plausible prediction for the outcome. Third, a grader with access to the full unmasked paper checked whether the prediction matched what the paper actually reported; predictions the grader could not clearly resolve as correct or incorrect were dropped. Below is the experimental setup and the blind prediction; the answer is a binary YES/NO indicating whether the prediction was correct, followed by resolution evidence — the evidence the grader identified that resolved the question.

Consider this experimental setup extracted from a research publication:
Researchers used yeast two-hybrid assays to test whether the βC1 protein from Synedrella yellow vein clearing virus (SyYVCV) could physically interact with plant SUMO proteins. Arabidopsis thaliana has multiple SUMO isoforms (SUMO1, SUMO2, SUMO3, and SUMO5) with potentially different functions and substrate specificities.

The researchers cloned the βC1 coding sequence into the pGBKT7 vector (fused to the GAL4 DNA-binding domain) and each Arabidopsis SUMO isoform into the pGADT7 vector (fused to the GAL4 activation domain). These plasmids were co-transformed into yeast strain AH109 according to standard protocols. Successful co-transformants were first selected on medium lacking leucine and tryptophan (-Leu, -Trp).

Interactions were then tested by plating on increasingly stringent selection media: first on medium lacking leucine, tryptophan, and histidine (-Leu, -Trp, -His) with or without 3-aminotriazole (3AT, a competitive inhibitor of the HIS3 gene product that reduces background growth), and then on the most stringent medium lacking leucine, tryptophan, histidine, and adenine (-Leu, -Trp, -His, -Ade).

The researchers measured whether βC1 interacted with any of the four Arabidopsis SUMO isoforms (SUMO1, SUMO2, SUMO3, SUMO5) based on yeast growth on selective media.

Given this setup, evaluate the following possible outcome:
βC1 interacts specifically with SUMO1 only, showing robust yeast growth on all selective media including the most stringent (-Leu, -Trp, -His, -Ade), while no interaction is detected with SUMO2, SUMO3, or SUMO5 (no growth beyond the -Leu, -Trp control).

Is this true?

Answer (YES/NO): NO